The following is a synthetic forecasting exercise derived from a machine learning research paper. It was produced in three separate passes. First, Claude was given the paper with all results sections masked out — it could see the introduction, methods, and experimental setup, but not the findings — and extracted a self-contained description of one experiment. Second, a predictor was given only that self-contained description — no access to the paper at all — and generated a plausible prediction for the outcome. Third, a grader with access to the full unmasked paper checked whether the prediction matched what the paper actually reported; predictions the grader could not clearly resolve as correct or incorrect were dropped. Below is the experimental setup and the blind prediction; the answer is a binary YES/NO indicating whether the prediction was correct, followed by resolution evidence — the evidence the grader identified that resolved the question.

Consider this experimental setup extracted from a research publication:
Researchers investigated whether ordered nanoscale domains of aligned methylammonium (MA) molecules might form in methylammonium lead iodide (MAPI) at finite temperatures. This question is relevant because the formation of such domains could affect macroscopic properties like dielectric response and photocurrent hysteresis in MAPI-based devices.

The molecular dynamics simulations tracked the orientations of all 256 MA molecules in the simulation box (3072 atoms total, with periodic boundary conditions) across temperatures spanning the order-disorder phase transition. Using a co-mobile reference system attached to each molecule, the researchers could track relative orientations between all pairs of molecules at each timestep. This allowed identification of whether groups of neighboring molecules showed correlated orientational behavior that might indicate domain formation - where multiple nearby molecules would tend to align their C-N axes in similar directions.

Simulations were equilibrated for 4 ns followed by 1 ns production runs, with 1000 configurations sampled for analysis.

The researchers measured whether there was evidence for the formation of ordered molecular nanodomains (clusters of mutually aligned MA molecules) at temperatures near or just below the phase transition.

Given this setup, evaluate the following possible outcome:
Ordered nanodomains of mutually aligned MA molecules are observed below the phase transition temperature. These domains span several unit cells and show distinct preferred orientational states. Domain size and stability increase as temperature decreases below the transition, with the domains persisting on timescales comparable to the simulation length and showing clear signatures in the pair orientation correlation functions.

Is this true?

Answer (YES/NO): NO